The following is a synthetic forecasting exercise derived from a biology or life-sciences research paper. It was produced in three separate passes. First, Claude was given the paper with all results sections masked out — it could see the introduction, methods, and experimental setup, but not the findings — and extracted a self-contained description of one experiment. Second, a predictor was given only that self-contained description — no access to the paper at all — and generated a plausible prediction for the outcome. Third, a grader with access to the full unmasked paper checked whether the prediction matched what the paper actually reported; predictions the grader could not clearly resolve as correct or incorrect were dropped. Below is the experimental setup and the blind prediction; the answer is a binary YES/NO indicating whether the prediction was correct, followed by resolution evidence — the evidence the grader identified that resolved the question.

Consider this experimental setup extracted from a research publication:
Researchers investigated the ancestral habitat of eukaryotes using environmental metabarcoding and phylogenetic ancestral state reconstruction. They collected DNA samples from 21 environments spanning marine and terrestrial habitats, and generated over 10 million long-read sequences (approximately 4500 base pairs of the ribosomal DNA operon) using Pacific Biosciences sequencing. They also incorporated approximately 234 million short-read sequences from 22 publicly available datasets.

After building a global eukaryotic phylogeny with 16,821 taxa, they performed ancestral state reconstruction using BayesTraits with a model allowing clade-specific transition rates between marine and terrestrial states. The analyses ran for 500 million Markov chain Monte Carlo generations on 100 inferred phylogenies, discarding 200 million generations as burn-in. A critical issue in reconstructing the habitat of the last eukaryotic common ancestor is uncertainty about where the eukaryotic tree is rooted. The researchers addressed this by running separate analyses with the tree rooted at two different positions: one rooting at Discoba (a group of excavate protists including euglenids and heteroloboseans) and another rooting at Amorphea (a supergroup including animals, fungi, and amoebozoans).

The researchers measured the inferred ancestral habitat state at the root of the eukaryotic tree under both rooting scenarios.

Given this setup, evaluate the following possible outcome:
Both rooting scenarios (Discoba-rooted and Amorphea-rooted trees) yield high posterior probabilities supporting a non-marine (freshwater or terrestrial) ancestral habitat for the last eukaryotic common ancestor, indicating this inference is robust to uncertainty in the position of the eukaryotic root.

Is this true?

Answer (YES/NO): YES